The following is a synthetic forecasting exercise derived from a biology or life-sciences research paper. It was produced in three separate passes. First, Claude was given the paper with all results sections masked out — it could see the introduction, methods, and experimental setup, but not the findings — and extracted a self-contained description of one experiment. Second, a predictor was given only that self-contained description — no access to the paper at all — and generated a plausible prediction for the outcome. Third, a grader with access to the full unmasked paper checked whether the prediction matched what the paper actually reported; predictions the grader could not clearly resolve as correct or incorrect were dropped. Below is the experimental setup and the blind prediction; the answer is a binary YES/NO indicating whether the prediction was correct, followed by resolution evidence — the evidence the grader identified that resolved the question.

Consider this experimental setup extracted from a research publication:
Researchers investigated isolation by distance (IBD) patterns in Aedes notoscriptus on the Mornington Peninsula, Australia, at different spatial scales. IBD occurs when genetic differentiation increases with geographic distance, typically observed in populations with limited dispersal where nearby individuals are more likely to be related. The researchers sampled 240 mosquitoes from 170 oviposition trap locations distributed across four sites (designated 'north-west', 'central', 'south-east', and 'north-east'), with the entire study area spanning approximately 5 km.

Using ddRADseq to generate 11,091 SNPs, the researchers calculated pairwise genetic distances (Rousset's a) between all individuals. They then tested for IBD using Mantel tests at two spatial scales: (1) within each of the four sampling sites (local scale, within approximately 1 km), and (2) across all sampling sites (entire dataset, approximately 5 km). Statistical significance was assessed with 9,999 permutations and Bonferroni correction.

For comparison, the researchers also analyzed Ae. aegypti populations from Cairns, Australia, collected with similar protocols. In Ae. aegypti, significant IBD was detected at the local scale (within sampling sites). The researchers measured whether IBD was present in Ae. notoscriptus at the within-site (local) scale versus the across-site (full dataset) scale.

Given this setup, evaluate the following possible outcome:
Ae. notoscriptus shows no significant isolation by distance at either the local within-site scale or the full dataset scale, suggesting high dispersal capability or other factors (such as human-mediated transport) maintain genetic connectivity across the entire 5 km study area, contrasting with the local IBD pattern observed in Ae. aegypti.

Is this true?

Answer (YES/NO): NO